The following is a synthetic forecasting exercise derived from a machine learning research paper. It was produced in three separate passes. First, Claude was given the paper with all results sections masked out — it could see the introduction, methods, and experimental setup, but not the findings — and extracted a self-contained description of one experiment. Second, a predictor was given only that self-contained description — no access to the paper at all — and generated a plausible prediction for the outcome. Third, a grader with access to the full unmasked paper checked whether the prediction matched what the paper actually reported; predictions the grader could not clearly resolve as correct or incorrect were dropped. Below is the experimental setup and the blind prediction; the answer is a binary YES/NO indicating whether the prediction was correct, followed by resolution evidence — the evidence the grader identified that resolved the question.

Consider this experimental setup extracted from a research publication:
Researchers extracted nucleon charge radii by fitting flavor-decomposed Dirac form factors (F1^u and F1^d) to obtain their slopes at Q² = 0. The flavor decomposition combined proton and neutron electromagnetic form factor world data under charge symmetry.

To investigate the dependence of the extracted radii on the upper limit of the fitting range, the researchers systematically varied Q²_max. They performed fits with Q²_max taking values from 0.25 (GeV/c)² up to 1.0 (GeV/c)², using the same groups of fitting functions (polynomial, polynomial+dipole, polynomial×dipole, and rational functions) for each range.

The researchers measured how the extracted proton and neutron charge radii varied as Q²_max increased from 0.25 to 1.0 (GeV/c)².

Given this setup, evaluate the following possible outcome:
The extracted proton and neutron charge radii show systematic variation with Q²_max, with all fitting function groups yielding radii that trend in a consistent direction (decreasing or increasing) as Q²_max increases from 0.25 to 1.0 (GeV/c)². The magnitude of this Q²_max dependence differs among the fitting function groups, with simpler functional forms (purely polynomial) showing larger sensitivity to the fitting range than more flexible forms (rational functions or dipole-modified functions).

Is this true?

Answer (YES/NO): NO